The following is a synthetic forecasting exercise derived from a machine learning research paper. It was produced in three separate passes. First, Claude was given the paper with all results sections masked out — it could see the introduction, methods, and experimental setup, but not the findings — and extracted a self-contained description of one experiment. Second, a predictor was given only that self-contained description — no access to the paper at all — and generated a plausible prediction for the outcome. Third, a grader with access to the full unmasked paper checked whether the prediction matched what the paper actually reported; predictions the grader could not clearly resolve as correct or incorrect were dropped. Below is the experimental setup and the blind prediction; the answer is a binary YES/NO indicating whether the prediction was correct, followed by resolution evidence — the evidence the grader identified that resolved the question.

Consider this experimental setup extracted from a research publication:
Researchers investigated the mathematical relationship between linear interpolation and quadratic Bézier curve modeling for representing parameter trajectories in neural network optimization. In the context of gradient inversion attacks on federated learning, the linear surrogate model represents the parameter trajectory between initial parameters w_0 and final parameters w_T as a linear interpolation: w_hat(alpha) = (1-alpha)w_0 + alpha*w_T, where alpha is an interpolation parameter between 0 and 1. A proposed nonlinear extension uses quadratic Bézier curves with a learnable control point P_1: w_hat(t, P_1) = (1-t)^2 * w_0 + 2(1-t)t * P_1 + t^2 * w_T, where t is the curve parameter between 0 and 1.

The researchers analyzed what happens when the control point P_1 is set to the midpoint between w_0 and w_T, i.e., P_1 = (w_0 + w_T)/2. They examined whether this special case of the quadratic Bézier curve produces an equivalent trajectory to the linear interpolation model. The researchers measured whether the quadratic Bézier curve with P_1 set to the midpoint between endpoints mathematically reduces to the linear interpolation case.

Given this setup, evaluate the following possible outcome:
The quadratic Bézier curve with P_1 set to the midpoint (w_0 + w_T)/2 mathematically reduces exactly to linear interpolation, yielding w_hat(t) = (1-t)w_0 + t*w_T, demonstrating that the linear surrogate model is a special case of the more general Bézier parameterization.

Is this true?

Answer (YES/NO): YES